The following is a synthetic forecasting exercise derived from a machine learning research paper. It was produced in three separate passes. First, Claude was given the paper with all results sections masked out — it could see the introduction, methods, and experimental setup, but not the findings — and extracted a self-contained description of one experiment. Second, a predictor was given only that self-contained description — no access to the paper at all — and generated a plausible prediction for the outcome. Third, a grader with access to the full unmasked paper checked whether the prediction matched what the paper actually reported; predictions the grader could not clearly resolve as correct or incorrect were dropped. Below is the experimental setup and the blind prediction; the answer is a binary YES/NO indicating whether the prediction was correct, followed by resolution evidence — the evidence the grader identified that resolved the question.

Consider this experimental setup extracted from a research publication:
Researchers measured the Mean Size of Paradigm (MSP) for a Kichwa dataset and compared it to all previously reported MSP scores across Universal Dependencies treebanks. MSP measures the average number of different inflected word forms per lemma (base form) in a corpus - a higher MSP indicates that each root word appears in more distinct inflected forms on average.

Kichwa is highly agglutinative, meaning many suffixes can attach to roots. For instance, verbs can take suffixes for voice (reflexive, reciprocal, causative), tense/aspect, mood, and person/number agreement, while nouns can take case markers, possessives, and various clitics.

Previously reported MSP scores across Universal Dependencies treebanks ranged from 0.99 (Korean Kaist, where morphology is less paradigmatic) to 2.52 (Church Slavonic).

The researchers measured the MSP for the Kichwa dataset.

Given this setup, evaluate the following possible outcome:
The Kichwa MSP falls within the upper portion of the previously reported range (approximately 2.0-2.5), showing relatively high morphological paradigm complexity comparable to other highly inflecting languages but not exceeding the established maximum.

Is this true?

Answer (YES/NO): NO